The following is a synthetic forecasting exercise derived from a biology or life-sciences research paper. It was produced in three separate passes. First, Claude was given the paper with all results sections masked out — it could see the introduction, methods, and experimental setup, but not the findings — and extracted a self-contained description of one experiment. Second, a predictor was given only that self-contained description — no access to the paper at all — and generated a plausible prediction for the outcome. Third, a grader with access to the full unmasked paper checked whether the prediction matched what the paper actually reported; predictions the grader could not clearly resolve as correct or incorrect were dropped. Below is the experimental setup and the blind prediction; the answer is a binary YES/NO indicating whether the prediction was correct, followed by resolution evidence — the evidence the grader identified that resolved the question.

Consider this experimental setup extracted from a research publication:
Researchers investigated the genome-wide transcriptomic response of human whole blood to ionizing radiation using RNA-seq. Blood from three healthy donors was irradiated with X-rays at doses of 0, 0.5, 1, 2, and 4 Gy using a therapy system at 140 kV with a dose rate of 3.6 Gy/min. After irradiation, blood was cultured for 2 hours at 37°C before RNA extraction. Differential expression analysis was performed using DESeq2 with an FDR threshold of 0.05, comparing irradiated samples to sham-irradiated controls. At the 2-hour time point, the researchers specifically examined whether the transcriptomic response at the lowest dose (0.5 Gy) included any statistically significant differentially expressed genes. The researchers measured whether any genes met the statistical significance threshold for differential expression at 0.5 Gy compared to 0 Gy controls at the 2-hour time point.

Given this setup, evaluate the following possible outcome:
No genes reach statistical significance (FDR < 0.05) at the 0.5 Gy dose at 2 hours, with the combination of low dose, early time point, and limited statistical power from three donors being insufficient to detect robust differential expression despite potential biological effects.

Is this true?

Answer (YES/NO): NO